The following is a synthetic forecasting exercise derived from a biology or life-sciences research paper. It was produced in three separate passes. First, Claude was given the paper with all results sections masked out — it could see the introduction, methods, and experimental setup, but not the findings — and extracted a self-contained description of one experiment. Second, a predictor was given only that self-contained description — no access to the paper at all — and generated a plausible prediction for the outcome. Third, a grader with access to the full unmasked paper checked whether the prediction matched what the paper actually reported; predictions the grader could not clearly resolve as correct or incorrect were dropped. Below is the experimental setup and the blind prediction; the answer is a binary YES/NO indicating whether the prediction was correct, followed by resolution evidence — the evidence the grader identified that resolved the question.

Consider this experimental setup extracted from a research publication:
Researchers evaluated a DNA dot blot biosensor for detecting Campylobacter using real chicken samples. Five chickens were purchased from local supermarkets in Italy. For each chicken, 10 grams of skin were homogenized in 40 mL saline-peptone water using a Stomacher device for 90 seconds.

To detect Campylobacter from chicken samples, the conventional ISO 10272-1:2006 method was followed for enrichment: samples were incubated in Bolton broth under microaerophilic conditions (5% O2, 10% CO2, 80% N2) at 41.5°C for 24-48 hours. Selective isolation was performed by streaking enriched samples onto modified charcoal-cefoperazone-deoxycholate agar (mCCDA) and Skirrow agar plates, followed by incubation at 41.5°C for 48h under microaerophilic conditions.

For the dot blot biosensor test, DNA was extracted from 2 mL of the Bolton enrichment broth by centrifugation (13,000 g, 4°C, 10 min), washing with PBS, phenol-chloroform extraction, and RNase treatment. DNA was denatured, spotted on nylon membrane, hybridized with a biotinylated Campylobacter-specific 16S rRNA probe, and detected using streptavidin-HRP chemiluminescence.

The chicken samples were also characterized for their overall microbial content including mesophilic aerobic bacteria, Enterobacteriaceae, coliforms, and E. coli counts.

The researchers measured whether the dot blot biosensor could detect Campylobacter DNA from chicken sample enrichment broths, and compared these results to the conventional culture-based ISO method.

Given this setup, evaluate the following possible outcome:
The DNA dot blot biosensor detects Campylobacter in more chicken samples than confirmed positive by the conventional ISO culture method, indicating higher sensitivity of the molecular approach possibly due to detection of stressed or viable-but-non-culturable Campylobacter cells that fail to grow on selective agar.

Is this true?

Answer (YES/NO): NO